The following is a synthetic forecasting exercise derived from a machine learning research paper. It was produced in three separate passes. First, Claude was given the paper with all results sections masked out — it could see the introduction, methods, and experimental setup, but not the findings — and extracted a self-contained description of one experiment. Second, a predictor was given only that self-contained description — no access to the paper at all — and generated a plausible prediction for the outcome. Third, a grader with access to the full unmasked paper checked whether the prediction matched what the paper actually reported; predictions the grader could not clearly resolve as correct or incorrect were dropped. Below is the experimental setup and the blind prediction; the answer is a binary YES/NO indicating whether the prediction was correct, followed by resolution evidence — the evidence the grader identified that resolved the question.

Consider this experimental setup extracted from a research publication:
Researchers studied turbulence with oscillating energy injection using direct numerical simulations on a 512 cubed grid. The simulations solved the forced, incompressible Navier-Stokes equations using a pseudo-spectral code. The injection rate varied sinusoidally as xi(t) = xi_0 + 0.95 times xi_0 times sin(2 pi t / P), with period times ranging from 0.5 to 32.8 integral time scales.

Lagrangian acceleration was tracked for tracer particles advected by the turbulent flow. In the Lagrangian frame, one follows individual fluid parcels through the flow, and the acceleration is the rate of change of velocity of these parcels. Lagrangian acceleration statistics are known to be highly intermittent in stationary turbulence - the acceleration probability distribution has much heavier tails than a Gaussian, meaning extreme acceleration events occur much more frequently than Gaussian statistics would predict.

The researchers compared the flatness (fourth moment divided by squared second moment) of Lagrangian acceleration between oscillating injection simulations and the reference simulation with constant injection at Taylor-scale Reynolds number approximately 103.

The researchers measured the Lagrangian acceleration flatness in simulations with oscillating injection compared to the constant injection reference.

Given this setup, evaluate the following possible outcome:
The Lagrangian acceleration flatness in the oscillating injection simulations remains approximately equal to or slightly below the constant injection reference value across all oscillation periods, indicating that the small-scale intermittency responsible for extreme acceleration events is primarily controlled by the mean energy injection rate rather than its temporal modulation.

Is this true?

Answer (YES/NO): NO